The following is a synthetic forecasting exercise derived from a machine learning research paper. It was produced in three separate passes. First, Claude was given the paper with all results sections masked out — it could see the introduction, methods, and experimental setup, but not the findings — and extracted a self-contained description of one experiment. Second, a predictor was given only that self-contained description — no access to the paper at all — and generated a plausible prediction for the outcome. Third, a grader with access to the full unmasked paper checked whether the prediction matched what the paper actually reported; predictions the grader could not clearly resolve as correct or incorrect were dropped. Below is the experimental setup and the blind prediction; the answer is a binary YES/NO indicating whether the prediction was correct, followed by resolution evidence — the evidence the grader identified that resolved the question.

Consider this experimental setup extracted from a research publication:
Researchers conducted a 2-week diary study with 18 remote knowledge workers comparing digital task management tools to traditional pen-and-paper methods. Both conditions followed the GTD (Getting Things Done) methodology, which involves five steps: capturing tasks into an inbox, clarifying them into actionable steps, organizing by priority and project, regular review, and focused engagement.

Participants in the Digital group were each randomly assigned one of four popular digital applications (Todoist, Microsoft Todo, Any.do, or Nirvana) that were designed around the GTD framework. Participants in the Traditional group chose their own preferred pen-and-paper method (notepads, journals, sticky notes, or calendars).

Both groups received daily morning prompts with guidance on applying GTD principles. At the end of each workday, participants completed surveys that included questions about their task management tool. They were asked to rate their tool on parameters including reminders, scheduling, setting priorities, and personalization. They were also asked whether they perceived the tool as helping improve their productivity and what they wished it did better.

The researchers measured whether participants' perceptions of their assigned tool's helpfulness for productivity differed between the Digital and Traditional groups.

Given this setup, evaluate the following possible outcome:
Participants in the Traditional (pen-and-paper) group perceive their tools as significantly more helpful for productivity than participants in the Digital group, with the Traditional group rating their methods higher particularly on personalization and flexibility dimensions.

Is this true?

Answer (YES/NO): NO